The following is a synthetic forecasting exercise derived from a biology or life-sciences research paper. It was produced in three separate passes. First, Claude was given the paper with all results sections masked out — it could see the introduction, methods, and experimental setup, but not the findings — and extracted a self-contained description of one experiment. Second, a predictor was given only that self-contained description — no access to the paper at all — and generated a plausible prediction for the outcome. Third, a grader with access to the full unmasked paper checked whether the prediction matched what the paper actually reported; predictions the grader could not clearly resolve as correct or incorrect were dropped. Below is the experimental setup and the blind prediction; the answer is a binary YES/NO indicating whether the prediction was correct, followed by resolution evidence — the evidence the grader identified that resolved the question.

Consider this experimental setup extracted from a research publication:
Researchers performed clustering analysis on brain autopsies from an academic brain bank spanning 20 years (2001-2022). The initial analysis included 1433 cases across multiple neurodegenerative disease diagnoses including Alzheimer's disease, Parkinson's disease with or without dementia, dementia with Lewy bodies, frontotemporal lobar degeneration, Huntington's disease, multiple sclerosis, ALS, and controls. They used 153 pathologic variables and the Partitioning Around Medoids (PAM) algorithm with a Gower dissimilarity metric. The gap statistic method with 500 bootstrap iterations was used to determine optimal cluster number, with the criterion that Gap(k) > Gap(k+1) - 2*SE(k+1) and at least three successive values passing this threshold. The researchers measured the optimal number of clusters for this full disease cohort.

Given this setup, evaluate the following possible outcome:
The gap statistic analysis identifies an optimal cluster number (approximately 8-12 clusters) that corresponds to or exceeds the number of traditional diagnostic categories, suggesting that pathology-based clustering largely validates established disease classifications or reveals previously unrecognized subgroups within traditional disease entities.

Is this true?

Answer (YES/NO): YES